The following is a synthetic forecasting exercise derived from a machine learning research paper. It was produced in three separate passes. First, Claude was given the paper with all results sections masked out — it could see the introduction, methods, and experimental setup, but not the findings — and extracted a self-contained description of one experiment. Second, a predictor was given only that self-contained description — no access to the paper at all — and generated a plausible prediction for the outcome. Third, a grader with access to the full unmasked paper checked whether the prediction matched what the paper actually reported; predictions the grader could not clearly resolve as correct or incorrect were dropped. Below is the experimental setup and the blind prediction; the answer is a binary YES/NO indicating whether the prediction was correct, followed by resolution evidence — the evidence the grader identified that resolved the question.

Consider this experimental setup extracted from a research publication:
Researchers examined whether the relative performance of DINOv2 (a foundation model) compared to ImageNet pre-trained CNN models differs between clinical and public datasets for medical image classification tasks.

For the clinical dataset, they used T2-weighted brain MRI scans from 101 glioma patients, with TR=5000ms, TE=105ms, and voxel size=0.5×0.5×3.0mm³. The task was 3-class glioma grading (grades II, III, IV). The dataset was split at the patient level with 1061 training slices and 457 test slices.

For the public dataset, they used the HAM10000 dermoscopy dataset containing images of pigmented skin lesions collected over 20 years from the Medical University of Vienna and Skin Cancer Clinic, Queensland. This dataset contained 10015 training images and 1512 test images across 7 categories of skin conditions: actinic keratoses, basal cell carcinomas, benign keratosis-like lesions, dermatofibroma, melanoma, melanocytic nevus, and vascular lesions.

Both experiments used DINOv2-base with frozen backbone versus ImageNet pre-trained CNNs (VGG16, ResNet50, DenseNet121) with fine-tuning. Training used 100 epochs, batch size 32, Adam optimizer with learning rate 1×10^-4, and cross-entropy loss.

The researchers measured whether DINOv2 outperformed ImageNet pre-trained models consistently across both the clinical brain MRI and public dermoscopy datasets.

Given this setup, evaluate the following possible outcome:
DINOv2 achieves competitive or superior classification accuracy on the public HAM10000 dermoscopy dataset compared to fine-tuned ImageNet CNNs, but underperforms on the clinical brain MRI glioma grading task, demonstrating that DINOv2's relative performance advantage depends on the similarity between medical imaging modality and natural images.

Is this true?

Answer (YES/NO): YES